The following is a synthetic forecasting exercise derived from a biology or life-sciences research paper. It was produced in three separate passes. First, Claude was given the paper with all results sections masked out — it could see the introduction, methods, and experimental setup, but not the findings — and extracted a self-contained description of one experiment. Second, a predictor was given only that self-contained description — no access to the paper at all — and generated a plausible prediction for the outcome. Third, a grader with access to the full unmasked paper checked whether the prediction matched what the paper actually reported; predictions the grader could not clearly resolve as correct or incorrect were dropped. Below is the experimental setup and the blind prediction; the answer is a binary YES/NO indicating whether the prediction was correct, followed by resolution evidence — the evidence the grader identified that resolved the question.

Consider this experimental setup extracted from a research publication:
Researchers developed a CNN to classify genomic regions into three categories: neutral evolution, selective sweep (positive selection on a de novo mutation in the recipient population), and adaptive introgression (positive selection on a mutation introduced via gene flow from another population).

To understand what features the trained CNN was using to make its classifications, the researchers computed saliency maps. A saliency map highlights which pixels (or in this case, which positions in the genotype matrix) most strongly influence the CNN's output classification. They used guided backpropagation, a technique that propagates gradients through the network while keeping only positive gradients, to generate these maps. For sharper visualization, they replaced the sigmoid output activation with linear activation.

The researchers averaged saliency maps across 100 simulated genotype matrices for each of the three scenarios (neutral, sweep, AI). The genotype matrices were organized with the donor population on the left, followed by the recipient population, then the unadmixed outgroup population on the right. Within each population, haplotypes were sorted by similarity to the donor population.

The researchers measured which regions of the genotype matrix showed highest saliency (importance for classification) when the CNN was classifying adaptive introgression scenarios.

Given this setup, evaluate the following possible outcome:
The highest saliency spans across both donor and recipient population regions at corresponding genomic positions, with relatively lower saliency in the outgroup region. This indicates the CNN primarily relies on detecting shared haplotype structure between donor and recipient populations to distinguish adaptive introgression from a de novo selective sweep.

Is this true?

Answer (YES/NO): YES